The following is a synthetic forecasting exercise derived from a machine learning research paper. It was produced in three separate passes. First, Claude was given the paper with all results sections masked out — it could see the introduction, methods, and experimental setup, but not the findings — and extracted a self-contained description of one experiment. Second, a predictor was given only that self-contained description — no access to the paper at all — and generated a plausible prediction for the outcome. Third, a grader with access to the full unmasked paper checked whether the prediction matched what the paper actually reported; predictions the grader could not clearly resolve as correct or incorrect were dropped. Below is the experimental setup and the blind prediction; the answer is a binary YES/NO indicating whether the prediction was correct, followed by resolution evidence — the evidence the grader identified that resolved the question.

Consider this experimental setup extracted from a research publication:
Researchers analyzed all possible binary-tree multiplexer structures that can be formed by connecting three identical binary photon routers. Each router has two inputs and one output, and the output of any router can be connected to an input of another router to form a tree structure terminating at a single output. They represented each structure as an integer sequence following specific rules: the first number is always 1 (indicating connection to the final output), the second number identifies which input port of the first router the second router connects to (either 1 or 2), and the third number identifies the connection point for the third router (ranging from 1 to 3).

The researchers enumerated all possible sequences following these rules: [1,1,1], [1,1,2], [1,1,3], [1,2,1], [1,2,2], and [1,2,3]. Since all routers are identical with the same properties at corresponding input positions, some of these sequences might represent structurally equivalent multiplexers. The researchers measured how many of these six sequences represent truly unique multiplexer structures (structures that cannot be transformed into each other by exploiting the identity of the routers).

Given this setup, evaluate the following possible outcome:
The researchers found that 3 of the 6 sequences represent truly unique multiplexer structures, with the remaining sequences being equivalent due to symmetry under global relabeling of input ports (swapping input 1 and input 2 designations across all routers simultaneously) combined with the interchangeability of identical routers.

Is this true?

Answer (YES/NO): NO